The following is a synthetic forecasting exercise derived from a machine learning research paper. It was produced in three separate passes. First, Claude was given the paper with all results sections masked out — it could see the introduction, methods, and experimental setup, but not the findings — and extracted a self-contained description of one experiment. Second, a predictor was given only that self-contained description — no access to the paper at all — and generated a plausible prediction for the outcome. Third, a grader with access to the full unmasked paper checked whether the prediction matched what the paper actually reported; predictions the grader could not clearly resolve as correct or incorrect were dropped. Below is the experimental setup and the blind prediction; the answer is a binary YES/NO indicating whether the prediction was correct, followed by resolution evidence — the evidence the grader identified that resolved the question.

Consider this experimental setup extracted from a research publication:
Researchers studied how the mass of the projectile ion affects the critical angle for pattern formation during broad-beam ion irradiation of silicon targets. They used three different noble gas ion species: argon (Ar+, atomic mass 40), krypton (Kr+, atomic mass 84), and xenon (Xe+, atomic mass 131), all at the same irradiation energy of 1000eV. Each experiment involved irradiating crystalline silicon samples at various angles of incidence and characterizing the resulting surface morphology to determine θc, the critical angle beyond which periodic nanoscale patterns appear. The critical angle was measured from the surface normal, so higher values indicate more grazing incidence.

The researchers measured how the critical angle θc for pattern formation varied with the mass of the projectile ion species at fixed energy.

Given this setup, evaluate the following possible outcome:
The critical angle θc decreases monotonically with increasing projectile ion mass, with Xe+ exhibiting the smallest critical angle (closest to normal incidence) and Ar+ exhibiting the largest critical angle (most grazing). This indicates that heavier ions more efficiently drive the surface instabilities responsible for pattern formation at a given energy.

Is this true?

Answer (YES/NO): NO